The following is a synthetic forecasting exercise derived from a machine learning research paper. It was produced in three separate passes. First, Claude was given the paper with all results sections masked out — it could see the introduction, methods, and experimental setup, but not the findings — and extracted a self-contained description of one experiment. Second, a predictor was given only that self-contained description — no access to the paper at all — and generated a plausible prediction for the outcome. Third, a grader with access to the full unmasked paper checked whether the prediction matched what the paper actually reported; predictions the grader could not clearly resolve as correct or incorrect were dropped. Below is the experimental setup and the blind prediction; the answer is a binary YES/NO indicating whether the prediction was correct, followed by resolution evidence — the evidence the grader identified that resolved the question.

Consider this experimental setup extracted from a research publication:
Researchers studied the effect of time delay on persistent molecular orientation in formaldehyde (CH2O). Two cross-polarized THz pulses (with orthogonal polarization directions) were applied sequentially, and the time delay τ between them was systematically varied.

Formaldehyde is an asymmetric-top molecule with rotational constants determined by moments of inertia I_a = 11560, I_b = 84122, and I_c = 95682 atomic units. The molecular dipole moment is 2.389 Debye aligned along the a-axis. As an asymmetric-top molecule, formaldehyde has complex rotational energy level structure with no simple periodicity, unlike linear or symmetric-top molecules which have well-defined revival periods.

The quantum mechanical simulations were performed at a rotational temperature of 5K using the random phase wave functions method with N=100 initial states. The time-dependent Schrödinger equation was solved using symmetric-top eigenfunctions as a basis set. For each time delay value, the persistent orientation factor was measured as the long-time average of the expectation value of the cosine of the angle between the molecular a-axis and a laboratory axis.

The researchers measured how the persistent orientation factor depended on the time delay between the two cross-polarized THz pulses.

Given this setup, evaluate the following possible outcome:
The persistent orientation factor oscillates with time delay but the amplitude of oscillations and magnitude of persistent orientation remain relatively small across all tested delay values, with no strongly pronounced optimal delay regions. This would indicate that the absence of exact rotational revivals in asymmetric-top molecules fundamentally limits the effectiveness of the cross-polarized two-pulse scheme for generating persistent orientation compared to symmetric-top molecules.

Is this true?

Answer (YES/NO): NO